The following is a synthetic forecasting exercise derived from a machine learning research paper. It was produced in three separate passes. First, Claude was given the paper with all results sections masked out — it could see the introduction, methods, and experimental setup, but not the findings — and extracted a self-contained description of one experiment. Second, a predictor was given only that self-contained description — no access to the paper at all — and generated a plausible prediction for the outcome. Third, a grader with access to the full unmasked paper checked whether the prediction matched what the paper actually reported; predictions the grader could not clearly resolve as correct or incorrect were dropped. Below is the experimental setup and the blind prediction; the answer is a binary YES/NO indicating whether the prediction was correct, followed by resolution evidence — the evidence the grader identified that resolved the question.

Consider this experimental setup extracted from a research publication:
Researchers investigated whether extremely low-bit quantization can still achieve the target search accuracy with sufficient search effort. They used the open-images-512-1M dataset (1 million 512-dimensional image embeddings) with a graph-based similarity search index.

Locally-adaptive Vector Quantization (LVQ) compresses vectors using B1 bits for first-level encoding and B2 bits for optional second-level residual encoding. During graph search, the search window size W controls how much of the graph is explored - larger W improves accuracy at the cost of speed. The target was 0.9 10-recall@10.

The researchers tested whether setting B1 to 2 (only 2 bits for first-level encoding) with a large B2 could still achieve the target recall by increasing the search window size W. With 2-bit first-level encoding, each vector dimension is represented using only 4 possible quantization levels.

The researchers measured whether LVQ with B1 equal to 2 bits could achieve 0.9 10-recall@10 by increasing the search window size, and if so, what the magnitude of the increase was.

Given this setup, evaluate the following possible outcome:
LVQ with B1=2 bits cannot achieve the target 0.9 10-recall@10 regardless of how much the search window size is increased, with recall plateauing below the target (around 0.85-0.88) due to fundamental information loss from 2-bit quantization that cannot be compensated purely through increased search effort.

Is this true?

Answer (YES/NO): NO